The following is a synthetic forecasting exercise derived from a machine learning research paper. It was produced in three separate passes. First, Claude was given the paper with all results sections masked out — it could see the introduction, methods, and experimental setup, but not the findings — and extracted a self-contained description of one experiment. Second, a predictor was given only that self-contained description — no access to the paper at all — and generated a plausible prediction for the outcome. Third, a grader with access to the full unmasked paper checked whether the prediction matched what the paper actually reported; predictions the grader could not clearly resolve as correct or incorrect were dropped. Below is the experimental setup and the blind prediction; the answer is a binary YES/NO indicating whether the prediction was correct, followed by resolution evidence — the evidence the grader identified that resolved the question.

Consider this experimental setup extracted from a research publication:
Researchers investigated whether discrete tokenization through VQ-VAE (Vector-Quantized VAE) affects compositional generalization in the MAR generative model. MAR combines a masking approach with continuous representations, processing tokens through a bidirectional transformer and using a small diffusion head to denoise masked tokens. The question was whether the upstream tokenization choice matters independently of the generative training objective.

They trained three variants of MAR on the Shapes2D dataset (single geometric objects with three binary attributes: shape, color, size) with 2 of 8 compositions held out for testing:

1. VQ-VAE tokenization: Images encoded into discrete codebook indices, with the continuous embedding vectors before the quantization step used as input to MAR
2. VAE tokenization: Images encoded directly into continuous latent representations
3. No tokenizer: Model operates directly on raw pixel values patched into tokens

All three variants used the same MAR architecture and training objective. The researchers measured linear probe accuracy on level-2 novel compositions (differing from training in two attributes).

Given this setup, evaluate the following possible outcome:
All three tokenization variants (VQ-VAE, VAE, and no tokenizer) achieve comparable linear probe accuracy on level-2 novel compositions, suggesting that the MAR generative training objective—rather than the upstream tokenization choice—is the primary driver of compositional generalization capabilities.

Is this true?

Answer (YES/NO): YES